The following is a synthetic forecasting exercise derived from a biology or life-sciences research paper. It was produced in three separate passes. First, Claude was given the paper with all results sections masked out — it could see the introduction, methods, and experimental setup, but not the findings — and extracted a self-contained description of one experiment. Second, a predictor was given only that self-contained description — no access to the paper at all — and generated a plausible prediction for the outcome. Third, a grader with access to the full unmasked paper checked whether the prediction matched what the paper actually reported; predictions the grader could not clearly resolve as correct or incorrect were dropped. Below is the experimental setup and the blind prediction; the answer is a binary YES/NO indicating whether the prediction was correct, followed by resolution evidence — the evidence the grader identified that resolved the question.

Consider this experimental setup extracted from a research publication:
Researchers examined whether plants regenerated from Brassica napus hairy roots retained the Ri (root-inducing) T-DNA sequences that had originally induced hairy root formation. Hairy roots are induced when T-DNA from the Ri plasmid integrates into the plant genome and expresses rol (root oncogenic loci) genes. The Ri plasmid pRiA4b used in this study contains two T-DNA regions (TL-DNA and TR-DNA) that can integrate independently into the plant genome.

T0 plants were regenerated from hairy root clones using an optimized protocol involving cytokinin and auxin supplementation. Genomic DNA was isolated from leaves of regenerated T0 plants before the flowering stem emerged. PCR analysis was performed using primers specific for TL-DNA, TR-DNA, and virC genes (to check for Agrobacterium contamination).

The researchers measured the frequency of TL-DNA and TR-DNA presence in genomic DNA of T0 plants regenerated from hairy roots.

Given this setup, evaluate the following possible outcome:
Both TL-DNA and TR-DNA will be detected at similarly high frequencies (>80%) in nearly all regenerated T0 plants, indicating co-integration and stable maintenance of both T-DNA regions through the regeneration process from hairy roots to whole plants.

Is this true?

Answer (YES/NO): NO